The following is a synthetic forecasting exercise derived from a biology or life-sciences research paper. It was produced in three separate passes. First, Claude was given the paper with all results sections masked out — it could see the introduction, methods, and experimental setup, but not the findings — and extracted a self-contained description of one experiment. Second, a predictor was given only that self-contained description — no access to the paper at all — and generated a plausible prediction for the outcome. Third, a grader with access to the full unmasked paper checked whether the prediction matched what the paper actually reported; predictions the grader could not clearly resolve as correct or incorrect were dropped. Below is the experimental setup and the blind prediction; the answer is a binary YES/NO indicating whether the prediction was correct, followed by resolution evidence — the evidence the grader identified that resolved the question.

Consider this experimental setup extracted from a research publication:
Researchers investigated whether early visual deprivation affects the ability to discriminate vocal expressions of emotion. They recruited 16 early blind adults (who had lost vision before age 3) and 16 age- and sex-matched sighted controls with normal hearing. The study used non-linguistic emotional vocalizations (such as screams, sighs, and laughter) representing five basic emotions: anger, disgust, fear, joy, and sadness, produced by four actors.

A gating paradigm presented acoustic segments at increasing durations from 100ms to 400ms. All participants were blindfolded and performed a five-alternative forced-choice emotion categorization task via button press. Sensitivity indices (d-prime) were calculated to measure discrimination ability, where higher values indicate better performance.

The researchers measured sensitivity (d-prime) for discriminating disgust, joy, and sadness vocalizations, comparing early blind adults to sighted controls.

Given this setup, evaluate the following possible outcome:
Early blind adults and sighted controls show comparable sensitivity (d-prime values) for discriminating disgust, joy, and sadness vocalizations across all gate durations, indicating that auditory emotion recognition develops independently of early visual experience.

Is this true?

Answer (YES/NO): YES